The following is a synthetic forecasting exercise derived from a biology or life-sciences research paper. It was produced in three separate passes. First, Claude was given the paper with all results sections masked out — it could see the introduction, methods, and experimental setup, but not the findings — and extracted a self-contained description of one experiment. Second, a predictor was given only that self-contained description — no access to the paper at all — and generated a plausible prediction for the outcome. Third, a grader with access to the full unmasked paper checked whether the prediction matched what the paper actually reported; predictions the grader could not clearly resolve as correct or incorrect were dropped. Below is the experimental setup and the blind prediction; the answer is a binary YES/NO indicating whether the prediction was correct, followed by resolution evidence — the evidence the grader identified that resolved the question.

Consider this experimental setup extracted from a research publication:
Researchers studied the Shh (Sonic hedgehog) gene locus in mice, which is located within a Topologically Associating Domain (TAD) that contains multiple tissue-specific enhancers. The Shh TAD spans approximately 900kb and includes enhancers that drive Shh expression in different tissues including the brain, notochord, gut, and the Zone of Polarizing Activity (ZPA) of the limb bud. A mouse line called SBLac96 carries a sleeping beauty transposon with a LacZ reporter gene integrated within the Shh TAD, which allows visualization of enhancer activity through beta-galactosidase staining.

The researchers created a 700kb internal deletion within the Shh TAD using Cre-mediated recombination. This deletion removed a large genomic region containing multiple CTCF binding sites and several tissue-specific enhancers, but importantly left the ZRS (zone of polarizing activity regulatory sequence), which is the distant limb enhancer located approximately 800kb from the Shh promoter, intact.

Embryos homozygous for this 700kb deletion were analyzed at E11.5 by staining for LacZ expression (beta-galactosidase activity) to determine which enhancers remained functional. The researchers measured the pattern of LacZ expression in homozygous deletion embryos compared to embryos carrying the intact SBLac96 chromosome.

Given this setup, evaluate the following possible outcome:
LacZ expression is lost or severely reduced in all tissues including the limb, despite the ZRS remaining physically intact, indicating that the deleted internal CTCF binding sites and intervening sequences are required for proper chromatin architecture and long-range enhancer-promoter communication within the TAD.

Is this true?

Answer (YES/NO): NO